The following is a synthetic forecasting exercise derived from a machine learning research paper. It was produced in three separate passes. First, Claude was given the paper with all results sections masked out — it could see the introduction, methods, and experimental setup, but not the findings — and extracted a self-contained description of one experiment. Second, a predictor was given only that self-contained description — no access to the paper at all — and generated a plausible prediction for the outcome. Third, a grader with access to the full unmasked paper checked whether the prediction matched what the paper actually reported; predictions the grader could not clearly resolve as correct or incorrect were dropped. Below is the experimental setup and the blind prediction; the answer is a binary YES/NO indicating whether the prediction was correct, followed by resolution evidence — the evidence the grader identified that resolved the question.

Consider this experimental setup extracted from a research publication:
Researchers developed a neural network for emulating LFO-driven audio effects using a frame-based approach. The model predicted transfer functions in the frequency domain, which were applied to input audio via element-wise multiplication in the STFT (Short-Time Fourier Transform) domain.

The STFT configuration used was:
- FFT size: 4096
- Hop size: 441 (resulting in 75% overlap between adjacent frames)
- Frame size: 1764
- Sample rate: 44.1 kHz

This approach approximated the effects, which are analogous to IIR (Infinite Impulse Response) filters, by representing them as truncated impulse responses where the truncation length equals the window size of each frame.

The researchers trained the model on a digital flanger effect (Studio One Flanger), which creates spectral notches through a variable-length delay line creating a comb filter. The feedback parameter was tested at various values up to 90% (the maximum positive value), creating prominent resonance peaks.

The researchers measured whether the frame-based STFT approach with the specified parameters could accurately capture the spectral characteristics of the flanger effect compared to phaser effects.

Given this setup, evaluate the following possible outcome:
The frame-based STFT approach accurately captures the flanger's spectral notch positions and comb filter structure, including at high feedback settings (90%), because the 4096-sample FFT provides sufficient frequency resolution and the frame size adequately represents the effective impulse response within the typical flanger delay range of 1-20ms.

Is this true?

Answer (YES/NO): NO